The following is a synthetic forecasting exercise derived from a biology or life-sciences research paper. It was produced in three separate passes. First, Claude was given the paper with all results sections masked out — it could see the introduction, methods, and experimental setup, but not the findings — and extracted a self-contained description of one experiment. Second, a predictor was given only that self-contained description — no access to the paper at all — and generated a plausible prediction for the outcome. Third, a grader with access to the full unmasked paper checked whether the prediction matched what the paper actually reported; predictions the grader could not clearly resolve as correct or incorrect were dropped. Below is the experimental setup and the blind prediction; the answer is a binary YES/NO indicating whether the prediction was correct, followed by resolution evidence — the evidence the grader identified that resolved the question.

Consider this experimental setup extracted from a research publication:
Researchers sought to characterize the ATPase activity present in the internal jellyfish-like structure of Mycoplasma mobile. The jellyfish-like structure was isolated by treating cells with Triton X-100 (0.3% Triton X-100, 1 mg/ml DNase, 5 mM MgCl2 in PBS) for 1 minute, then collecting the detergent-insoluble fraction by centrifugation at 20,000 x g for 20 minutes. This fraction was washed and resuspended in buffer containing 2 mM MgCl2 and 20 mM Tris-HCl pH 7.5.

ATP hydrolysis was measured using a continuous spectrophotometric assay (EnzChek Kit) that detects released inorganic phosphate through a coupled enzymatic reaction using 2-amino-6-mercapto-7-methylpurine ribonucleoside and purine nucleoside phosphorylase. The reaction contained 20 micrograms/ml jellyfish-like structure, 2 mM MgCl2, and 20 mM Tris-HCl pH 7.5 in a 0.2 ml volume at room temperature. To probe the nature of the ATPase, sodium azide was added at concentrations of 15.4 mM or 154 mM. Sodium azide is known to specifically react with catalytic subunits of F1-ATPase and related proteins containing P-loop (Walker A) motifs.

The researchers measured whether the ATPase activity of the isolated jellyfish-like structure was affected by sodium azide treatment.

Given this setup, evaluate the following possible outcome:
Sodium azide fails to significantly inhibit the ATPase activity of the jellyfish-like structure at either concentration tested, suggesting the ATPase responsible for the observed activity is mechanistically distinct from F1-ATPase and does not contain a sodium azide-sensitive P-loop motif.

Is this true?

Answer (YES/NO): NO